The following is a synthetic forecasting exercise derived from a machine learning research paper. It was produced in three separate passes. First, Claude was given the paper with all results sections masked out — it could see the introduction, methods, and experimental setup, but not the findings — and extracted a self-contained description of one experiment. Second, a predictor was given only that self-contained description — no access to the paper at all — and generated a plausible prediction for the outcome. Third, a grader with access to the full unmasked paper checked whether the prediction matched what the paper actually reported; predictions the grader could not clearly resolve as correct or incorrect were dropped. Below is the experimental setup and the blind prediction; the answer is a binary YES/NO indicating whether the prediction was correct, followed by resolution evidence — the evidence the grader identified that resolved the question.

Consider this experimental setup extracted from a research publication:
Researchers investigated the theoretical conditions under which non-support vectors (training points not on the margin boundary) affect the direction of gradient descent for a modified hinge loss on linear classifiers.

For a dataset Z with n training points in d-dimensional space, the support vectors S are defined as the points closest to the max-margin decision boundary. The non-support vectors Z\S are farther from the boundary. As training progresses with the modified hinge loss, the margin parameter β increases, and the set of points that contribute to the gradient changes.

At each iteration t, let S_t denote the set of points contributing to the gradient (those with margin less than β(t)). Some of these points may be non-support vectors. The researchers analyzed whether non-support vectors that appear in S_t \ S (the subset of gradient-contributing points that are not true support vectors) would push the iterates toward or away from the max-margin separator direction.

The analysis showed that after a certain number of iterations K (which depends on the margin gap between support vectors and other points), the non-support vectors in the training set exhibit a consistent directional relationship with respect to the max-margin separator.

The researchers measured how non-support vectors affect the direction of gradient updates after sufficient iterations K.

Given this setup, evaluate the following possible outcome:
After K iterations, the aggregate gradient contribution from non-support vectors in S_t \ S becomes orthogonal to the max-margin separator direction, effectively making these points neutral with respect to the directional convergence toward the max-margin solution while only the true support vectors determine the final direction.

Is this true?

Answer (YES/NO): NO